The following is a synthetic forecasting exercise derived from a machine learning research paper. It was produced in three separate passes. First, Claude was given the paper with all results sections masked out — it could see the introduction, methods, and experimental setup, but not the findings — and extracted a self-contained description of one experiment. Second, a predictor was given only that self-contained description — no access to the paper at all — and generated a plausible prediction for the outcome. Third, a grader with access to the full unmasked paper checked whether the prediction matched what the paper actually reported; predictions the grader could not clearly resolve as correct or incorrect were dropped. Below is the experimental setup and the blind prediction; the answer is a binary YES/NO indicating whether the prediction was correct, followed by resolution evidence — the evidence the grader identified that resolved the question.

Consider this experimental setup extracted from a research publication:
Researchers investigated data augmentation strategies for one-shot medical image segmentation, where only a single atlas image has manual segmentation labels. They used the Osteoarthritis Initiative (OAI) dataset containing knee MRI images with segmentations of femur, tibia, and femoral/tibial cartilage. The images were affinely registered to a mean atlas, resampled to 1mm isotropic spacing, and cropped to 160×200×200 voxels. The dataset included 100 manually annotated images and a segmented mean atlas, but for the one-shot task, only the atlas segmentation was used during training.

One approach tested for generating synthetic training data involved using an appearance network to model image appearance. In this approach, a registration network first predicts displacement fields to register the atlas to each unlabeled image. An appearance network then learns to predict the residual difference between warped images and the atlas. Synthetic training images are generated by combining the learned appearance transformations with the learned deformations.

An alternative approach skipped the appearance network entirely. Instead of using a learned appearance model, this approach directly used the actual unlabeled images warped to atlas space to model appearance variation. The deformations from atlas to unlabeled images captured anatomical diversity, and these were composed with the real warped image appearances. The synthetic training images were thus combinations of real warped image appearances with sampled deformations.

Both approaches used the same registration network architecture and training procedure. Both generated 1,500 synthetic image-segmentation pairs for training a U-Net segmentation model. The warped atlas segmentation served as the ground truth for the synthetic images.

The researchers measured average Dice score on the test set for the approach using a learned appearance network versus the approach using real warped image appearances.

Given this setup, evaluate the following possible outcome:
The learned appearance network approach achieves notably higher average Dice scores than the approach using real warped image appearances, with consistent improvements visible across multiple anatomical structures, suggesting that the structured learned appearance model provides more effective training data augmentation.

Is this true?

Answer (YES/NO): NO